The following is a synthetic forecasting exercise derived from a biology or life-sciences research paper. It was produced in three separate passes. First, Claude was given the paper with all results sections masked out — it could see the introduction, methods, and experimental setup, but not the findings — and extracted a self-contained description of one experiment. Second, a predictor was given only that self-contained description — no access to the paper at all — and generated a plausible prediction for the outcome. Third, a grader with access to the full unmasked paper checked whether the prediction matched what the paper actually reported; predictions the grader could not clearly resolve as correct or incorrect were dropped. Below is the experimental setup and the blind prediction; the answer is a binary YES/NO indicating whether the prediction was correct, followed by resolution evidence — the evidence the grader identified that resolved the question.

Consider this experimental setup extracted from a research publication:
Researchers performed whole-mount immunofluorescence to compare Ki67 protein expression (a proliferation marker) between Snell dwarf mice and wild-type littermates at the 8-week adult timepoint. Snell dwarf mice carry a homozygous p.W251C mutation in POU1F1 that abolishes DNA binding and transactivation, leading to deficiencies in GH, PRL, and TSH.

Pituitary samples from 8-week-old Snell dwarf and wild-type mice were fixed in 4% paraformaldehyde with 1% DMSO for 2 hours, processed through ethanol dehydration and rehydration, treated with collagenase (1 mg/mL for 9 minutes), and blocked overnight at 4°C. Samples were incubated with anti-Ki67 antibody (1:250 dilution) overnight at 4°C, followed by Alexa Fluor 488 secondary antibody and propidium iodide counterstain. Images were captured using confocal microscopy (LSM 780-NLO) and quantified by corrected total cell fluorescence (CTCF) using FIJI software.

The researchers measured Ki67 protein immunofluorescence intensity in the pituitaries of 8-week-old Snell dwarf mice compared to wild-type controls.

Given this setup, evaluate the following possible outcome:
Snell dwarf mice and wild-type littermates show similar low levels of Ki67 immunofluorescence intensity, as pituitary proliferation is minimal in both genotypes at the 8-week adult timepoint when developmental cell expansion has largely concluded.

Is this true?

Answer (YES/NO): YES